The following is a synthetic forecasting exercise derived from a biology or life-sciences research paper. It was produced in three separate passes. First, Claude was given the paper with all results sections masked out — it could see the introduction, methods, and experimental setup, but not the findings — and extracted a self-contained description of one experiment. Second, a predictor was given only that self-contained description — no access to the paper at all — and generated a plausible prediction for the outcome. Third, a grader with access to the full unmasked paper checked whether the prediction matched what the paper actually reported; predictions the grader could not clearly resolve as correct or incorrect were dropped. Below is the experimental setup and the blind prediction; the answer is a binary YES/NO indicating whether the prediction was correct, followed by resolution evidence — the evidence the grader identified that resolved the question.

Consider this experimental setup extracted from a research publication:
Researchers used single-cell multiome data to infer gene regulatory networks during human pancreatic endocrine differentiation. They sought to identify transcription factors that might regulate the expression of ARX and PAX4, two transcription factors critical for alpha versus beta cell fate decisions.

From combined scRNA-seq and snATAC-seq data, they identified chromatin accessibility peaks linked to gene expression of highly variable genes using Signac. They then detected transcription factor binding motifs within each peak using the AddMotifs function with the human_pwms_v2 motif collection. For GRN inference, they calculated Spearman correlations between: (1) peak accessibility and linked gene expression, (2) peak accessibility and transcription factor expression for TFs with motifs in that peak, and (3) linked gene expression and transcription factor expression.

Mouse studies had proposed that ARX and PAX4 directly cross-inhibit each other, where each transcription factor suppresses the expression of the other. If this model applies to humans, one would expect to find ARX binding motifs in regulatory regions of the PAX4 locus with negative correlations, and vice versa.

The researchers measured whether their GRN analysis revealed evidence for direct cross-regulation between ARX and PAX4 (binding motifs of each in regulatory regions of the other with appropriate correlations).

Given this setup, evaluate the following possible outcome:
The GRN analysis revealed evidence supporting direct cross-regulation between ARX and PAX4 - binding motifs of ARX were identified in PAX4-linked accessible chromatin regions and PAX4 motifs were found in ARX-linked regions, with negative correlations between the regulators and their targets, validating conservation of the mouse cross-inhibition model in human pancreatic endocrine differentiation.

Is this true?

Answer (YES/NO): NO